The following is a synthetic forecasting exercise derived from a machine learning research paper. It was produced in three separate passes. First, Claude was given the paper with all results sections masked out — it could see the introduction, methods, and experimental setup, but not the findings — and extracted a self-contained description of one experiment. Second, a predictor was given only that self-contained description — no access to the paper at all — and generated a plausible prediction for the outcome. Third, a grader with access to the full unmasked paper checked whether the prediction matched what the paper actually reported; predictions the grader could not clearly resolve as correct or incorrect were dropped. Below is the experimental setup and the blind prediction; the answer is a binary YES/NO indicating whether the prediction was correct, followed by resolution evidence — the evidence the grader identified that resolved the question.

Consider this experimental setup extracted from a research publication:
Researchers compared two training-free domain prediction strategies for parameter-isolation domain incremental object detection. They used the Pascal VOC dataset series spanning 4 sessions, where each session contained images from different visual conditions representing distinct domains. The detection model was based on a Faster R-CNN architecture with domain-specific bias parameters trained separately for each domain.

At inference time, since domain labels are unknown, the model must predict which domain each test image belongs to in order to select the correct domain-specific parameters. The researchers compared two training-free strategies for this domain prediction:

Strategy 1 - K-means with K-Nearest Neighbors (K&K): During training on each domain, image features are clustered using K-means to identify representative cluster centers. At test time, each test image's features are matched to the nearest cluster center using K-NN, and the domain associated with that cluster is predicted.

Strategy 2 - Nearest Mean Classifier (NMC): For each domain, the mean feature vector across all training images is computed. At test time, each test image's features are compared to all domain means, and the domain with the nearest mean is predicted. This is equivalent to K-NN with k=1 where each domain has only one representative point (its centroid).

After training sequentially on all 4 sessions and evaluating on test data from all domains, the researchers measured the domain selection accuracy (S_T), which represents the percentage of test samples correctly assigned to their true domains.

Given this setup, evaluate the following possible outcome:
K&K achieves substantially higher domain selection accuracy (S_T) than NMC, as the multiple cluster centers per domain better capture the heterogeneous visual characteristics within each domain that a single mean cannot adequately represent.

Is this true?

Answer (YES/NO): NO